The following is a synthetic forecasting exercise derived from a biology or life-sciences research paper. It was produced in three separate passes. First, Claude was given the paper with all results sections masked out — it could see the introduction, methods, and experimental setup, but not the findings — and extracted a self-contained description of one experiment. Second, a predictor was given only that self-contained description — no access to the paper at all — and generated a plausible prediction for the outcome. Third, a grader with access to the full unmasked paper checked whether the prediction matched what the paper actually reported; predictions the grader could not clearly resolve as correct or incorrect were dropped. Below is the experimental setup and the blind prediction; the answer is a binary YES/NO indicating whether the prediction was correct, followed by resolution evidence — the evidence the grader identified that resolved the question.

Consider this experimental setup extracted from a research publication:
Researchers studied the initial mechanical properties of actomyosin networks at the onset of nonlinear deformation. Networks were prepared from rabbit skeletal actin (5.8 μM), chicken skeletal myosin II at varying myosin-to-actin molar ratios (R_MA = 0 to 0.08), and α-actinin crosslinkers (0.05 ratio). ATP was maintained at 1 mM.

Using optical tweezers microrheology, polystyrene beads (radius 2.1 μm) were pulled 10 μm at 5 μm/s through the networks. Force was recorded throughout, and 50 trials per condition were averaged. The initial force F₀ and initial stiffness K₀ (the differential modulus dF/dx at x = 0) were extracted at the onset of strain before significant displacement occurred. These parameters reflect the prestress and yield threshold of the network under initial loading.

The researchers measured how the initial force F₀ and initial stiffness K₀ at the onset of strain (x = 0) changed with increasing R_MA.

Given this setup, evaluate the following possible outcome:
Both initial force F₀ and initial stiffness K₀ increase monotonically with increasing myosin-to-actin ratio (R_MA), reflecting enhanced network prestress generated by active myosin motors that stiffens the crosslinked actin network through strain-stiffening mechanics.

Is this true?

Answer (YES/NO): NO